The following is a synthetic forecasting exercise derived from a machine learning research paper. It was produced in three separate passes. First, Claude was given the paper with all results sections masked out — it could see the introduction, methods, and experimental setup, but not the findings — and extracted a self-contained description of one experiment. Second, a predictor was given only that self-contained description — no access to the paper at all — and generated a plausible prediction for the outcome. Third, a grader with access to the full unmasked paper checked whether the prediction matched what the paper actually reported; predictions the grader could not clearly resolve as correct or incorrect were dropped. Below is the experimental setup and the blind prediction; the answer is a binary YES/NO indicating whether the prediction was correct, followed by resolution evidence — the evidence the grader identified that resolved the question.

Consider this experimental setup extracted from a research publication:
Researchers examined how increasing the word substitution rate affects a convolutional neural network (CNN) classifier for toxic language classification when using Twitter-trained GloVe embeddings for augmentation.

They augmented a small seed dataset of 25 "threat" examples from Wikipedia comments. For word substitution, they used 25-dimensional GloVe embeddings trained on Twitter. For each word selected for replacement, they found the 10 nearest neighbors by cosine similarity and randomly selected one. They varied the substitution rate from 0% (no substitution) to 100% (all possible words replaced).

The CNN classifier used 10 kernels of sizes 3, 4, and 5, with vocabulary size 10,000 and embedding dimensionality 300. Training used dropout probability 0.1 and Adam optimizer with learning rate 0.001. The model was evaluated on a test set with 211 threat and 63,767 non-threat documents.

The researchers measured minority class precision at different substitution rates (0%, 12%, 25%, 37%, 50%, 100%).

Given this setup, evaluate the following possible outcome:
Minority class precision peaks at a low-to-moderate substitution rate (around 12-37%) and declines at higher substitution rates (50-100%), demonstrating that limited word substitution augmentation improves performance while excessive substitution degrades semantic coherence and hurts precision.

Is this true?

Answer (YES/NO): YES